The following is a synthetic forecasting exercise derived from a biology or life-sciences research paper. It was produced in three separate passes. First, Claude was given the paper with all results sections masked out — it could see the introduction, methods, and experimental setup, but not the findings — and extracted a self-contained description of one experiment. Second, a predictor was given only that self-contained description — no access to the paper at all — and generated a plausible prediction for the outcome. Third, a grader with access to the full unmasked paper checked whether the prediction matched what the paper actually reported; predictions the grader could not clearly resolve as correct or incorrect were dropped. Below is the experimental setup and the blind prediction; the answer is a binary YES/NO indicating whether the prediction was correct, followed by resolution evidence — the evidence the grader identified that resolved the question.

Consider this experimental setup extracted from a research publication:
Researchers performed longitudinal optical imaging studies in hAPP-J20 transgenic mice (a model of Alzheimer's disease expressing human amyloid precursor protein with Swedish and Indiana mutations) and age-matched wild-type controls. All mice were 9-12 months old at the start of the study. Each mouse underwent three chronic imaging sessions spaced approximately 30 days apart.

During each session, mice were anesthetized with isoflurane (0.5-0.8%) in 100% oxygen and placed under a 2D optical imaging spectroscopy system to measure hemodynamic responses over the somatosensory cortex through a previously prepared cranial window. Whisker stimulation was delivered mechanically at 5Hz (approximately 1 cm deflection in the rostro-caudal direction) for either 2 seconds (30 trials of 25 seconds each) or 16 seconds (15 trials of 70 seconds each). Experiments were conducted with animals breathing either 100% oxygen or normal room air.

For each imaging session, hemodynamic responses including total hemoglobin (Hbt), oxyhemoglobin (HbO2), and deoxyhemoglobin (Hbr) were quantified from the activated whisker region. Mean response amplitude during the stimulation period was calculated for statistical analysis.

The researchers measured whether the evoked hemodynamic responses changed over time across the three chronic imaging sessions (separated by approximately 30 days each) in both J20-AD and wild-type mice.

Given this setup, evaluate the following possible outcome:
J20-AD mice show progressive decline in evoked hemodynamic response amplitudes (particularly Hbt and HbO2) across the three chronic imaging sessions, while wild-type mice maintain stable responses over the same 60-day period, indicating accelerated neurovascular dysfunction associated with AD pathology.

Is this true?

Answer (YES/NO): NO